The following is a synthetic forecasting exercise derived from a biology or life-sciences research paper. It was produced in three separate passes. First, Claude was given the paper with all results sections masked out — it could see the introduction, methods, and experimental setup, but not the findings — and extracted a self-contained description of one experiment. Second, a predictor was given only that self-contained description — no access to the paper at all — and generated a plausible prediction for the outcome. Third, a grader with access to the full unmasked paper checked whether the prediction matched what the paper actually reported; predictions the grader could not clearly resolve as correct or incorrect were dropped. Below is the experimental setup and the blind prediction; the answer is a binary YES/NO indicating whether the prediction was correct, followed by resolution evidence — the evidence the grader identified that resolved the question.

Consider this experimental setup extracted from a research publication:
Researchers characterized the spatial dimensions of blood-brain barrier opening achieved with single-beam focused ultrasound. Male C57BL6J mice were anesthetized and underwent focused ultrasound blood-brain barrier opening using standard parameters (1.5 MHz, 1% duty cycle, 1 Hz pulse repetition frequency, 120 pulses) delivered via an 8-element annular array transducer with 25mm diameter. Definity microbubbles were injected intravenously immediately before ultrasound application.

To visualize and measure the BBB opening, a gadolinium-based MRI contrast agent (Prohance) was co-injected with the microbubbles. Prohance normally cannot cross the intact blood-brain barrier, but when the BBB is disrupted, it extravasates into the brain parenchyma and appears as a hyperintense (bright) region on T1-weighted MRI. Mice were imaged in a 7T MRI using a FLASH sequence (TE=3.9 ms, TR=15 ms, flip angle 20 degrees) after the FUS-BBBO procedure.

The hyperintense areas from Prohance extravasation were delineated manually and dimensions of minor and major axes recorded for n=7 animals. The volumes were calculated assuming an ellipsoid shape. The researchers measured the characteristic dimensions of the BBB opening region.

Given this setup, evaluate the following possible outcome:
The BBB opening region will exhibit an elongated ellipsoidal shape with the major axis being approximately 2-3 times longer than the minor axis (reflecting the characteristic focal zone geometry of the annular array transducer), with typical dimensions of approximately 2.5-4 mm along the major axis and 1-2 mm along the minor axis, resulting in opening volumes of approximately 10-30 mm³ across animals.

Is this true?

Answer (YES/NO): NO